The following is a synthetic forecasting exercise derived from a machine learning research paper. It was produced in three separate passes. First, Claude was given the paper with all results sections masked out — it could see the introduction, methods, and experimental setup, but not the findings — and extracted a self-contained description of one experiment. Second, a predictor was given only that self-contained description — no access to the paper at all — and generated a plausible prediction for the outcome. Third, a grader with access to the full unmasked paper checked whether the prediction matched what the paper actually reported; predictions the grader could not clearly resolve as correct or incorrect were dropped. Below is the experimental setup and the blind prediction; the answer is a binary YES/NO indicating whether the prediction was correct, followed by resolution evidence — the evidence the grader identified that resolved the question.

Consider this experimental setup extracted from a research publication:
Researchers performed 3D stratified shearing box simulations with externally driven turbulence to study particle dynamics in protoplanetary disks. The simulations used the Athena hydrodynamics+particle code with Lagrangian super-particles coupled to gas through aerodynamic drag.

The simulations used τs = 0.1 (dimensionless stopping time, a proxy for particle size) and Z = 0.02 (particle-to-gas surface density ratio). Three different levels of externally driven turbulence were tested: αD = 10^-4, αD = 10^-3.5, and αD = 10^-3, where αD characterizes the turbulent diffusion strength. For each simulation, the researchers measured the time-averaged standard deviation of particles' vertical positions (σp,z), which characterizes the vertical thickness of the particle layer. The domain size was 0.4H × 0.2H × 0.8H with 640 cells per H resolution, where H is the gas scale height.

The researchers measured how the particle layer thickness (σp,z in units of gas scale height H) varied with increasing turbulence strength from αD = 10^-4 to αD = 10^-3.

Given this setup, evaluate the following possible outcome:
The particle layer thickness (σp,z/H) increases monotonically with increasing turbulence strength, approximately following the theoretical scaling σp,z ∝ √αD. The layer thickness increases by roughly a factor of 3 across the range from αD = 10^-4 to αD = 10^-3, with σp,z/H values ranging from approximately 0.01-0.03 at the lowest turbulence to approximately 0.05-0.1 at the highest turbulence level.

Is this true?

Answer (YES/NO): YES